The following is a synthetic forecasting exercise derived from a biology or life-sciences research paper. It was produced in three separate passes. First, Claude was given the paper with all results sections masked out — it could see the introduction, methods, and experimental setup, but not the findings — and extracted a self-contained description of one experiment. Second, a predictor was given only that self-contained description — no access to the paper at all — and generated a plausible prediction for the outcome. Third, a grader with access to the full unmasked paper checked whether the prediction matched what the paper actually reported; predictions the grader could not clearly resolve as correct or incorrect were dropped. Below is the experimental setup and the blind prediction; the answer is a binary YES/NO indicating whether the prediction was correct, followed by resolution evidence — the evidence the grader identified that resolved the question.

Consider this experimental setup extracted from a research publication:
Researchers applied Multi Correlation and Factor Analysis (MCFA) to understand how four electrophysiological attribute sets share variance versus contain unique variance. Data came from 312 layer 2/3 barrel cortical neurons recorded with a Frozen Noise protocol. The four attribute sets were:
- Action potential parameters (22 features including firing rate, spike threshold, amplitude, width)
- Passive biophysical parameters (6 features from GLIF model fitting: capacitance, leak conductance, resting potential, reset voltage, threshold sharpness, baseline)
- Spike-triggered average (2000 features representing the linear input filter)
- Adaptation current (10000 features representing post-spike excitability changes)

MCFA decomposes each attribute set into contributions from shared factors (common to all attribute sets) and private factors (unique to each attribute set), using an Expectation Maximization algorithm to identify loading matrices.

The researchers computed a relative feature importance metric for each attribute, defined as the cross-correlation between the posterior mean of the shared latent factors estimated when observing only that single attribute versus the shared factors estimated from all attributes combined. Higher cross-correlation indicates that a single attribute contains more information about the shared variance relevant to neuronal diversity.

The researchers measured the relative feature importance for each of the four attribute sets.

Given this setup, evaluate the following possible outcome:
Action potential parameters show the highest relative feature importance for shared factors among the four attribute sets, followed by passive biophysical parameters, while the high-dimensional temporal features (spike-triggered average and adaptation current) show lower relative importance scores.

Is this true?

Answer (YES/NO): NO